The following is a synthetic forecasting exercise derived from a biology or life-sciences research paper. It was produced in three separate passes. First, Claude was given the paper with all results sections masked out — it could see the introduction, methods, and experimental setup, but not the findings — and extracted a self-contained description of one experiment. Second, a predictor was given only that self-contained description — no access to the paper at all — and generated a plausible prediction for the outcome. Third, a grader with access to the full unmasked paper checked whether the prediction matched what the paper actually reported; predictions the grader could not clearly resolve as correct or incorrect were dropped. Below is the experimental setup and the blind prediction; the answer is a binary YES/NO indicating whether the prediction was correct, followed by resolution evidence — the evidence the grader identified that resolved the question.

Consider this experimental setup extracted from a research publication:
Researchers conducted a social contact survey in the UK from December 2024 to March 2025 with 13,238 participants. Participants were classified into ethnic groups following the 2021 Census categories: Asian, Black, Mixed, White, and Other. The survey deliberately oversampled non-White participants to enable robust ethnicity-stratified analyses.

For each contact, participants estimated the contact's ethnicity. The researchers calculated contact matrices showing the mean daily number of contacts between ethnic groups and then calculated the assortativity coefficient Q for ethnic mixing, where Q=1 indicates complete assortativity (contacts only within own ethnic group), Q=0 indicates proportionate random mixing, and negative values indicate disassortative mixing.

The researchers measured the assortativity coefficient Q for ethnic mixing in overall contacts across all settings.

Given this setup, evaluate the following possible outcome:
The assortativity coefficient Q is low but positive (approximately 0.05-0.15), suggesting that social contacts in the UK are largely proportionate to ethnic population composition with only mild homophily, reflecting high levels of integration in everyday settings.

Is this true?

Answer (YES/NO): NO